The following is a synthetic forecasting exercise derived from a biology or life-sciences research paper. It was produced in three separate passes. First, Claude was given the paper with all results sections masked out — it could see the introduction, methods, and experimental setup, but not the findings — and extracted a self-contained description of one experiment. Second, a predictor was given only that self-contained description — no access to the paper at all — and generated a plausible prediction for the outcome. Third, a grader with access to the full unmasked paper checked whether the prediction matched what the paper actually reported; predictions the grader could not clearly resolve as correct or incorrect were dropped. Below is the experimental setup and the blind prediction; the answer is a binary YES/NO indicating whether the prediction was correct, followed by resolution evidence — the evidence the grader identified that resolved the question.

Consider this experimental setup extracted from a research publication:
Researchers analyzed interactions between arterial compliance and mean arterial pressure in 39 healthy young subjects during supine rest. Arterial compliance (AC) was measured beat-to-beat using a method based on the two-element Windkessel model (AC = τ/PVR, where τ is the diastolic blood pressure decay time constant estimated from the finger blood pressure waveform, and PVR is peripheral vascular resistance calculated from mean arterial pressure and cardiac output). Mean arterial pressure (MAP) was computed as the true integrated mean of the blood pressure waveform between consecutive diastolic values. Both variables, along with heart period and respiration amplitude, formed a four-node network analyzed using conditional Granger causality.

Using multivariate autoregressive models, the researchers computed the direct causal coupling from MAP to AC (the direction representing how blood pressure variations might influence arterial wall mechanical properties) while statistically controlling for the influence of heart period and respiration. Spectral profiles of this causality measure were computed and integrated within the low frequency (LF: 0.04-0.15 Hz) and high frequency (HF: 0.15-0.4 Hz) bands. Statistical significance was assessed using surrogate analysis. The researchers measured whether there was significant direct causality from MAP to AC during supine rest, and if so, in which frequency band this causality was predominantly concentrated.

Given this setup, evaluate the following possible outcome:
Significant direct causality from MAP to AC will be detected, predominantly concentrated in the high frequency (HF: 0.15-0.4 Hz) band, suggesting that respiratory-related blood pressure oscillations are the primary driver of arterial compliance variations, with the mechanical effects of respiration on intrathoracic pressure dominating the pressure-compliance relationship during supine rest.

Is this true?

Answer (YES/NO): NO